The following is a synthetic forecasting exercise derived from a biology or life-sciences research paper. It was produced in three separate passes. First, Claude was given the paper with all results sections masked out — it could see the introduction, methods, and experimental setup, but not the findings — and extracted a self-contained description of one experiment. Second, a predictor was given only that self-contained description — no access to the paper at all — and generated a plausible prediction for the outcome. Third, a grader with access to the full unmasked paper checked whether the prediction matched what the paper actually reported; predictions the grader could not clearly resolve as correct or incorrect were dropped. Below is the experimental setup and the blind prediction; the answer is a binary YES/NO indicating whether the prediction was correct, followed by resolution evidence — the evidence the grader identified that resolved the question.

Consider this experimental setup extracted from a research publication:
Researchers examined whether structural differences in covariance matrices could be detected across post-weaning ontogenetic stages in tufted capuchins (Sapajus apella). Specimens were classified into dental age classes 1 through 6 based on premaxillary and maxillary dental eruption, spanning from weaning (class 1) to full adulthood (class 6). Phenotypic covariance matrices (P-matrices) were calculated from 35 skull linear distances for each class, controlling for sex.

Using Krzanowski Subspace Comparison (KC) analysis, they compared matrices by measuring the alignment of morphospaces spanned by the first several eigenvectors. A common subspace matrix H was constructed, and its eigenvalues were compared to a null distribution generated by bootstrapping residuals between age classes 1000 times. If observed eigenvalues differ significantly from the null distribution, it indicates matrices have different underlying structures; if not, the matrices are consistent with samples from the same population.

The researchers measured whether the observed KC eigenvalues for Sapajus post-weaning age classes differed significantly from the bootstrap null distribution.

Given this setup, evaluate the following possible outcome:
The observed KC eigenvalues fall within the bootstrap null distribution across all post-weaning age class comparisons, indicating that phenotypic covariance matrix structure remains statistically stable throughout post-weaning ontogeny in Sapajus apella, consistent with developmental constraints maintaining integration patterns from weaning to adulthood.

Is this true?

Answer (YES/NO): YES